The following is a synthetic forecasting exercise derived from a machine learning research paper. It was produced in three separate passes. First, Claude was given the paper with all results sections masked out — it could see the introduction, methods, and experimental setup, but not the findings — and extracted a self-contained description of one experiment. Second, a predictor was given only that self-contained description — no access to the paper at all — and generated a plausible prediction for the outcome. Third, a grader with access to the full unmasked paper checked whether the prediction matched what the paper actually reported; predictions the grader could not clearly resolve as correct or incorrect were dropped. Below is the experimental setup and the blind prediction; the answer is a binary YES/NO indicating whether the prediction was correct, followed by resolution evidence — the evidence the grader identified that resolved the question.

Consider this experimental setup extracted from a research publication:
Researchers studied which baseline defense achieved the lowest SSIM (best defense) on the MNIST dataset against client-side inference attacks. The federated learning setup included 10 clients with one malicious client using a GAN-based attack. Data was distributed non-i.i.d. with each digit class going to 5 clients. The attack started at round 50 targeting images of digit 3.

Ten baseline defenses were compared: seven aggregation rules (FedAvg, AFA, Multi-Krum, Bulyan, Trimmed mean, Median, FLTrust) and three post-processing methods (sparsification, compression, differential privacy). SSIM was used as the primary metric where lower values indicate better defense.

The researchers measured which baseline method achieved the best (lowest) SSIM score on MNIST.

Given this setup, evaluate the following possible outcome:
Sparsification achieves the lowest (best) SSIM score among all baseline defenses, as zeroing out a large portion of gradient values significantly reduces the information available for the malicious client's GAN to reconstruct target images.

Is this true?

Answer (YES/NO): NO